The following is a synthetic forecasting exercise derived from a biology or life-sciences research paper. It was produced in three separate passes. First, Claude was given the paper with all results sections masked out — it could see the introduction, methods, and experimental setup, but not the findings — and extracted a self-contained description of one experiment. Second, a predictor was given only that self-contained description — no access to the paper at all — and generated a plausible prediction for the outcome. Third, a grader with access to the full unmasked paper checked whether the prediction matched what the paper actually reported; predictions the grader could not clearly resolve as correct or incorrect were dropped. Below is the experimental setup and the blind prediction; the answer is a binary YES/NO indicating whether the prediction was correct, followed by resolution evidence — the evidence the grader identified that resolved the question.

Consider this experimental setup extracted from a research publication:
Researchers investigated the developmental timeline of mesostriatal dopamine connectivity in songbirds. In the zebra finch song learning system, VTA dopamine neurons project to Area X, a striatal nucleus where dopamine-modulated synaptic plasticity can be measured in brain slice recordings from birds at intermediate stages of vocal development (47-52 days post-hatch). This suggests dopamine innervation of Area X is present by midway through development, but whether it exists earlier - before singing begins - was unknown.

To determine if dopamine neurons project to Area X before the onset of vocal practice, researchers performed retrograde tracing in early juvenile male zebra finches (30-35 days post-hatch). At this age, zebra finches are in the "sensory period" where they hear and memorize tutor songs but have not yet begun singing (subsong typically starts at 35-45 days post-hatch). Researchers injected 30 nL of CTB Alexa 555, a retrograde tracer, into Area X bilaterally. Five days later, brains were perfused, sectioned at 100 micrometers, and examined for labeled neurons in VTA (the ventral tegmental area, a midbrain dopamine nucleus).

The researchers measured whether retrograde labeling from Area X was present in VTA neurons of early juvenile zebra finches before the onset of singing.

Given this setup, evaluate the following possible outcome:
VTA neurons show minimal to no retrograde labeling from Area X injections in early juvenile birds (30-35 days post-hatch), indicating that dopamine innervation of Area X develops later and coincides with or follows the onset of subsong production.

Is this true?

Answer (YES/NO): NO